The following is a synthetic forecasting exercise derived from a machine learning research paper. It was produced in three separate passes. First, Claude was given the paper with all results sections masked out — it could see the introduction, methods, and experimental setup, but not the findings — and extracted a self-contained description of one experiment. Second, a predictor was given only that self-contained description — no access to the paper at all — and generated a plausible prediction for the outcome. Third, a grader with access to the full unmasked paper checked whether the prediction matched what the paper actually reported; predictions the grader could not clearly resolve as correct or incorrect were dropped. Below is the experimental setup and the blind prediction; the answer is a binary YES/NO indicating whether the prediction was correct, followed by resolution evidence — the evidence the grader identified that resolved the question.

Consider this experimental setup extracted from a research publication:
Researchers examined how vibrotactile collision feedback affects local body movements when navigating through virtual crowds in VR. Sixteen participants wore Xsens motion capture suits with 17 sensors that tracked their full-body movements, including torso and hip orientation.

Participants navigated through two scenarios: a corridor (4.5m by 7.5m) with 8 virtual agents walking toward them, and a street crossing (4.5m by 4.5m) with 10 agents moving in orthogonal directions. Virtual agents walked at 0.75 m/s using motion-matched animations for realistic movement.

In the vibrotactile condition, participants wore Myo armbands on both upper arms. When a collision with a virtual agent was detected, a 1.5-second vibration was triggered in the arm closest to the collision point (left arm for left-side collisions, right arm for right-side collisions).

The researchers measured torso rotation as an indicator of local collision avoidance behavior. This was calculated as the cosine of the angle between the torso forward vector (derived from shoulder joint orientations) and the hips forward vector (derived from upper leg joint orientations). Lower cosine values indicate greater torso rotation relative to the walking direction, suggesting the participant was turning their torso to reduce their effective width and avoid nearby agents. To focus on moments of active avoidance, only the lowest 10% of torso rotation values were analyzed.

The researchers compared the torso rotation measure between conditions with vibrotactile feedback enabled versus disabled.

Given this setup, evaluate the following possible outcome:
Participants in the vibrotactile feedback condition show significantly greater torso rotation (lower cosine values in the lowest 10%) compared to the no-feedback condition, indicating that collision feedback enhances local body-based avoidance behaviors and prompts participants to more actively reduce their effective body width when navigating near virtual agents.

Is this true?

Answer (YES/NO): YES